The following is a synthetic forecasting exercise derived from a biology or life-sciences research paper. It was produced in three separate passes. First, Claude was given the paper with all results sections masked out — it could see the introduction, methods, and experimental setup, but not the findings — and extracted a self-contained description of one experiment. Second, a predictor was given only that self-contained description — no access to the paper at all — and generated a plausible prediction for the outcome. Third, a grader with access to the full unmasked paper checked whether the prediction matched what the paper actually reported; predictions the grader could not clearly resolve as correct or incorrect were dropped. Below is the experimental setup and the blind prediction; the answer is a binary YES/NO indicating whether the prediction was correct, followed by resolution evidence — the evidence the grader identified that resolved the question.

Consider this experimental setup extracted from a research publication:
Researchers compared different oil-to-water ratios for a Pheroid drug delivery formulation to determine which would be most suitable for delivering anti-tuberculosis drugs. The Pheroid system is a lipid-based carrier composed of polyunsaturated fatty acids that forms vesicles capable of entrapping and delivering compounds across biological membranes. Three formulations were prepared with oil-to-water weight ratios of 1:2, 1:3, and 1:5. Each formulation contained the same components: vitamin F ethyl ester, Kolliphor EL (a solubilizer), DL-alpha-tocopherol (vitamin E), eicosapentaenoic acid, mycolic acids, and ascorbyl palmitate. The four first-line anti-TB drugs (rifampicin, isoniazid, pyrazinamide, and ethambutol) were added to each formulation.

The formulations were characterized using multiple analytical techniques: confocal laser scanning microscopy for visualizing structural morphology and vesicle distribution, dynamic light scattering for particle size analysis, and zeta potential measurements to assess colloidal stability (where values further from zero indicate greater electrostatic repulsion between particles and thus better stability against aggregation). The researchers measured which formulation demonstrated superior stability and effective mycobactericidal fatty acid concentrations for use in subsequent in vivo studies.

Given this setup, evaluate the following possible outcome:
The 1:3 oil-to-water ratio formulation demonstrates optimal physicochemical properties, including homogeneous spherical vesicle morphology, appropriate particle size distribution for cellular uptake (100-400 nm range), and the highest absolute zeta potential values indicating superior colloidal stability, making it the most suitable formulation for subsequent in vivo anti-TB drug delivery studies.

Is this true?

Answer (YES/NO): NO